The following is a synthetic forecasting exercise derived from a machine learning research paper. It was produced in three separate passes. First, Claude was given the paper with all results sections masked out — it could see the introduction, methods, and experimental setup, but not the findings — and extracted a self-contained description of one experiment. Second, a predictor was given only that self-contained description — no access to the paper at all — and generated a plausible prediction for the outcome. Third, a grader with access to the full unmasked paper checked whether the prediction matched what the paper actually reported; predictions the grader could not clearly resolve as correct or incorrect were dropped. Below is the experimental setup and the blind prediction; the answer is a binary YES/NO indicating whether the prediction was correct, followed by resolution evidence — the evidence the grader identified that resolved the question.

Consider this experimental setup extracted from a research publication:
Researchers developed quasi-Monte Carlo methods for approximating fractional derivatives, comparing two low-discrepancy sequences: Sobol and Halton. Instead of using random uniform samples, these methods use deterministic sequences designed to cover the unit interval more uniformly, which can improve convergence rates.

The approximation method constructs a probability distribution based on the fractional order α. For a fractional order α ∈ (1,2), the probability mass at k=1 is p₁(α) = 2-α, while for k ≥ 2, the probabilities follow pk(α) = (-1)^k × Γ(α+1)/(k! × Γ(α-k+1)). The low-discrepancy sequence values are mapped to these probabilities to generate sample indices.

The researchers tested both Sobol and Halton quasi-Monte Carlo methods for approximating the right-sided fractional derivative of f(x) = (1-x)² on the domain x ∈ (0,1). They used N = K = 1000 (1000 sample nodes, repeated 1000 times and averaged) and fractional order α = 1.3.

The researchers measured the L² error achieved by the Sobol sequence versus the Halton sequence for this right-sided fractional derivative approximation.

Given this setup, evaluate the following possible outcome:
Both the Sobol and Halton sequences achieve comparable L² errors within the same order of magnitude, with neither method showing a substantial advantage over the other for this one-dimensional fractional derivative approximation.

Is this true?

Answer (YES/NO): YES